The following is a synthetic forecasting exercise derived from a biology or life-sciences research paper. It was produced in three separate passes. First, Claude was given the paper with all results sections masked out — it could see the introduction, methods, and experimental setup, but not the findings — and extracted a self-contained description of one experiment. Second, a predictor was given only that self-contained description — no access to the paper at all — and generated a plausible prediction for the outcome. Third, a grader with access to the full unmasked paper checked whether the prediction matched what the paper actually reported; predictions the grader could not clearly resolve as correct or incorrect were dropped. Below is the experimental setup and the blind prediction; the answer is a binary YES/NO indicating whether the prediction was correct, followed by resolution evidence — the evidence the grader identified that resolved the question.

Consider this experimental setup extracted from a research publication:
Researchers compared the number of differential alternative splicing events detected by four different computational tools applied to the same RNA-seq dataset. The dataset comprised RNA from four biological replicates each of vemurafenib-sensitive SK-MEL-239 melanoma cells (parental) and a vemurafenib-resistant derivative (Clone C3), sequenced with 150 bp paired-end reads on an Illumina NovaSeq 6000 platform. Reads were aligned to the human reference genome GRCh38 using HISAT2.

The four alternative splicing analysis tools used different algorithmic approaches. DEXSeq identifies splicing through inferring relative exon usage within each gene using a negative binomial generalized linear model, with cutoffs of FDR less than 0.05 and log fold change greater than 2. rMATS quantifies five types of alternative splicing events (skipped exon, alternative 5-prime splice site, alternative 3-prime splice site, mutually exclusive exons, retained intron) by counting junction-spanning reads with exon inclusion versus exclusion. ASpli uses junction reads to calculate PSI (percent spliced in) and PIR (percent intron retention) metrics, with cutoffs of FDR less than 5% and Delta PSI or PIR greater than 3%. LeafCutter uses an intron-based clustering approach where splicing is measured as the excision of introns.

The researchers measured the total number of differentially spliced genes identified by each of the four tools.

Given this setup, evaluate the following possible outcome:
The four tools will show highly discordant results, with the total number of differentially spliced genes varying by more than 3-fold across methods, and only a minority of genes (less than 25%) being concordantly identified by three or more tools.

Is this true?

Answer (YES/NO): YES